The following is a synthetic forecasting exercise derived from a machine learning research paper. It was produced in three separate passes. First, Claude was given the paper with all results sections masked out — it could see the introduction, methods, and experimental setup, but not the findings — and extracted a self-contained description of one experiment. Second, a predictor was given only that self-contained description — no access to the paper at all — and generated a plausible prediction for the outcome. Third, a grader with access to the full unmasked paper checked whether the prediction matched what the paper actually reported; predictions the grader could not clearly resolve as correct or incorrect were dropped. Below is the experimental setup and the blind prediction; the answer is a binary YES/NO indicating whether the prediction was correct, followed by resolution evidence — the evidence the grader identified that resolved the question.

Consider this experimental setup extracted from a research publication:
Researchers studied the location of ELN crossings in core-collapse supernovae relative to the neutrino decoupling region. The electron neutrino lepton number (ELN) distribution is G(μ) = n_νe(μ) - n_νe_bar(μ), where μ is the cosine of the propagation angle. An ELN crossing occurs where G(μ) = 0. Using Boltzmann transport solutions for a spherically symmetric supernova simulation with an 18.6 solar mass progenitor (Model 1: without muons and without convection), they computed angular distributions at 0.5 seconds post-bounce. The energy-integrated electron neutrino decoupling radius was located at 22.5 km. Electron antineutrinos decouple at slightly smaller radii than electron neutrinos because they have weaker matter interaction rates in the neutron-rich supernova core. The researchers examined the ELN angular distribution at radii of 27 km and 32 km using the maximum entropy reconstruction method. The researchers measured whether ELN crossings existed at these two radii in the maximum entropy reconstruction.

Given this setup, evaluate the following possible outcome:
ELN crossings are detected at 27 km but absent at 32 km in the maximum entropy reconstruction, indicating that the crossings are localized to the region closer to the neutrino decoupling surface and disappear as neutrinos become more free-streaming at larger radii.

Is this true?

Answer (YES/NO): NO